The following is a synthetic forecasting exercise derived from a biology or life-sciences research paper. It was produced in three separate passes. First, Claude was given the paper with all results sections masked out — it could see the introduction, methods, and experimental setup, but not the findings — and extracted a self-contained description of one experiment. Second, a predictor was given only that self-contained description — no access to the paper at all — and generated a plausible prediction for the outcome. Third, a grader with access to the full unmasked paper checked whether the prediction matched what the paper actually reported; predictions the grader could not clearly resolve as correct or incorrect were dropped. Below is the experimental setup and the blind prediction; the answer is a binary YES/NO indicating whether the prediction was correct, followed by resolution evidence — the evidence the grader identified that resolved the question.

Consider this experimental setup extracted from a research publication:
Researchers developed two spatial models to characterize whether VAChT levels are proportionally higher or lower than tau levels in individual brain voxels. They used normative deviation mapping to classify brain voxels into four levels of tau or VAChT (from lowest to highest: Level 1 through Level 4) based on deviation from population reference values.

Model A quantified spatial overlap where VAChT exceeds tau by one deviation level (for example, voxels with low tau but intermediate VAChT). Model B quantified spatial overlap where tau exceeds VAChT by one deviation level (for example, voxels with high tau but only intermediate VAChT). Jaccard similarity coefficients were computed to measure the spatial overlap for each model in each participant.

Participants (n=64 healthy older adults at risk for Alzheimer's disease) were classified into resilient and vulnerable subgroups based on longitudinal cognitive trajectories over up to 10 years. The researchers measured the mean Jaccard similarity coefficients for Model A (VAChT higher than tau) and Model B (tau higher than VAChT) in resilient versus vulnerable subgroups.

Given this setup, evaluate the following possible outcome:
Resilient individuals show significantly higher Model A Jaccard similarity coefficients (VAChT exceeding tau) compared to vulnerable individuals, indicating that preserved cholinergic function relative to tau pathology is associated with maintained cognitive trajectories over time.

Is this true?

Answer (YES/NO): YES